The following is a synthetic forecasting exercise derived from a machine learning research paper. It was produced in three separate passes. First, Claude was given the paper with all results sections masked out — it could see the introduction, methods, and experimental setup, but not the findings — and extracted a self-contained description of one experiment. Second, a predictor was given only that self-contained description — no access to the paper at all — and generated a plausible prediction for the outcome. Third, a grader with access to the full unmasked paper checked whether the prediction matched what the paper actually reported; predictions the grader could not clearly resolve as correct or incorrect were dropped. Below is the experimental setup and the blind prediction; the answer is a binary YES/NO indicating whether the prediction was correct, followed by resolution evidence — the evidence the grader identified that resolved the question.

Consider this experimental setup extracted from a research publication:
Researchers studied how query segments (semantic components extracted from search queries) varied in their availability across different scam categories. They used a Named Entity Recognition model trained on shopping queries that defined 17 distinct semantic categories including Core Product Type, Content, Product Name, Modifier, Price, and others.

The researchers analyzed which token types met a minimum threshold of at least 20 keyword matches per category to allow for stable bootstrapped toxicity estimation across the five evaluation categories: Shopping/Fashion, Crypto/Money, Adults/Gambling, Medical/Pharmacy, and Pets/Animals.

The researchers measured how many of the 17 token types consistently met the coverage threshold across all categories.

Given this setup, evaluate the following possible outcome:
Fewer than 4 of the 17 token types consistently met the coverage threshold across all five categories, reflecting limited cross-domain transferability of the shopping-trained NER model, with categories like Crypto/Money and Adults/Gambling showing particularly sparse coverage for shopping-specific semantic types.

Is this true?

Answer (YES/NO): NO